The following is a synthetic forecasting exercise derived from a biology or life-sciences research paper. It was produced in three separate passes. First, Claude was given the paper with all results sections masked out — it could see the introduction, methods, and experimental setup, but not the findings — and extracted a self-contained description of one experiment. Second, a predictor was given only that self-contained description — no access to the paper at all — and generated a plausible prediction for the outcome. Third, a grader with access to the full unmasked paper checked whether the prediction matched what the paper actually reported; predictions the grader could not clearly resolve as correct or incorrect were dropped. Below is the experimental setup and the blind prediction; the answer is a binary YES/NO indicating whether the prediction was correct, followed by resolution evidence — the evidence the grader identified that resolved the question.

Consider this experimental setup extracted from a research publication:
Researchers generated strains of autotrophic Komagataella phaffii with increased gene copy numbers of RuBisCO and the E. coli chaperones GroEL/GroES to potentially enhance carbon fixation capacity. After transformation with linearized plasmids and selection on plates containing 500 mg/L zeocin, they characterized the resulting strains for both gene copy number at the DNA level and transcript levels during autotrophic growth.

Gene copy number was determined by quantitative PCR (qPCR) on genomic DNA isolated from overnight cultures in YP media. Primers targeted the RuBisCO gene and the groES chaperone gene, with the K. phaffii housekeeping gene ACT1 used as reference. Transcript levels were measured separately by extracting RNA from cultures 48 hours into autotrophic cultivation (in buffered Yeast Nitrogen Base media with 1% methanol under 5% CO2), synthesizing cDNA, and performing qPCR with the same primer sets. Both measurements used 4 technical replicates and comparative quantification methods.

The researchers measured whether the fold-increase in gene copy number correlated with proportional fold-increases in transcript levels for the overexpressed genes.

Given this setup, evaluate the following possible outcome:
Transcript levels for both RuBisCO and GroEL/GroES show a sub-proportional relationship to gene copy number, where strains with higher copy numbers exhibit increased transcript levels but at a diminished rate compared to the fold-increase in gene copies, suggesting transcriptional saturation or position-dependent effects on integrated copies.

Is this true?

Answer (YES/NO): NO